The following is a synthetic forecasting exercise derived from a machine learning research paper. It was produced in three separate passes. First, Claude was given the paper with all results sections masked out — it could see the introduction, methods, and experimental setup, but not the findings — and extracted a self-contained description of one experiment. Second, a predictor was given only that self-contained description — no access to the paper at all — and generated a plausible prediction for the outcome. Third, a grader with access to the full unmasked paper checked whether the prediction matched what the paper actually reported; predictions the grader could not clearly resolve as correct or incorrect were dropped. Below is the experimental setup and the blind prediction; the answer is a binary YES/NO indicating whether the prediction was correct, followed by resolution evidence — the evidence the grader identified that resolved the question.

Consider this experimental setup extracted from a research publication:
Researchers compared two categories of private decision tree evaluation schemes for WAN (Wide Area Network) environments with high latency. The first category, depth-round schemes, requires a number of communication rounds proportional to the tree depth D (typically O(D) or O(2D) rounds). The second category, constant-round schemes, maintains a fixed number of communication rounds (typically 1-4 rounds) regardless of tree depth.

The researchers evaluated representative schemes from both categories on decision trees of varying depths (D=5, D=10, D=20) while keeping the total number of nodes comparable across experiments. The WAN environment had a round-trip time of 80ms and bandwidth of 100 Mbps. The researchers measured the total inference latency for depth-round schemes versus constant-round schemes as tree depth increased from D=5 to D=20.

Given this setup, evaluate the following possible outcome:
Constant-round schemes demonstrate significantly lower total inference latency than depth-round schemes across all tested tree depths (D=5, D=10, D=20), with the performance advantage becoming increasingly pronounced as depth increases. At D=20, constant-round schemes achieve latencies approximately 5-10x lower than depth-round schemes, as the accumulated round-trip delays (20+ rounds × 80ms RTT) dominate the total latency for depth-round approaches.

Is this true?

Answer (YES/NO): NO